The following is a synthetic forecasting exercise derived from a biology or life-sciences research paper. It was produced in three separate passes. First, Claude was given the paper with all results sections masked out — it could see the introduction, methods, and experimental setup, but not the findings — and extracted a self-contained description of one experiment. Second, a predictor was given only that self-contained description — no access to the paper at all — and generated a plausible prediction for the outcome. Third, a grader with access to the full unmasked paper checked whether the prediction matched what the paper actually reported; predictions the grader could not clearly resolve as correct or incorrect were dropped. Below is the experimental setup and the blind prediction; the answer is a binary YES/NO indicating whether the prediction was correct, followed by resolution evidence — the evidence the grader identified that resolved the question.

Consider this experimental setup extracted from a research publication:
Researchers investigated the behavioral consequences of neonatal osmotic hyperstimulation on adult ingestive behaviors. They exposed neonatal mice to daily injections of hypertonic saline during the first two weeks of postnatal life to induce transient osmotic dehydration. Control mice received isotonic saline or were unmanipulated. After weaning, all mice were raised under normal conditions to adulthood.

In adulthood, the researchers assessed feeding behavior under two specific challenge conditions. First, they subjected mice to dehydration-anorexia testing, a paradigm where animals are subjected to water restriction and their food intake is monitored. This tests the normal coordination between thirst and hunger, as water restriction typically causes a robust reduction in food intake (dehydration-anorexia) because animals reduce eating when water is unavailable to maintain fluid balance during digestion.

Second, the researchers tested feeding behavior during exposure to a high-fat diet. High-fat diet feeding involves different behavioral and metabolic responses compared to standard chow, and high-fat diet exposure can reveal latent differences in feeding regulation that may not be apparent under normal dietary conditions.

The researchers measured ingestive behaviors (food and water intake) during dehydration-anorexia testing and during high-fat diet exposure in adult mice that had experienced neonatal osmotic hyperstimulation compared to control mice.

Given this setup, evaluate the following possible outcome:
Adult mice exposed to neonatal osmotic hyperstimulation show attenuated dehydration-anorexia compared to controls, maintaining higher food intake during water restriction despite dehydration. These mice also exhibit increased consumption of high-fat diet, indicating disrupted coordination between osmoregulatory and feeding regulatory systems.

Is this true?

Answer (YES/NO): NO